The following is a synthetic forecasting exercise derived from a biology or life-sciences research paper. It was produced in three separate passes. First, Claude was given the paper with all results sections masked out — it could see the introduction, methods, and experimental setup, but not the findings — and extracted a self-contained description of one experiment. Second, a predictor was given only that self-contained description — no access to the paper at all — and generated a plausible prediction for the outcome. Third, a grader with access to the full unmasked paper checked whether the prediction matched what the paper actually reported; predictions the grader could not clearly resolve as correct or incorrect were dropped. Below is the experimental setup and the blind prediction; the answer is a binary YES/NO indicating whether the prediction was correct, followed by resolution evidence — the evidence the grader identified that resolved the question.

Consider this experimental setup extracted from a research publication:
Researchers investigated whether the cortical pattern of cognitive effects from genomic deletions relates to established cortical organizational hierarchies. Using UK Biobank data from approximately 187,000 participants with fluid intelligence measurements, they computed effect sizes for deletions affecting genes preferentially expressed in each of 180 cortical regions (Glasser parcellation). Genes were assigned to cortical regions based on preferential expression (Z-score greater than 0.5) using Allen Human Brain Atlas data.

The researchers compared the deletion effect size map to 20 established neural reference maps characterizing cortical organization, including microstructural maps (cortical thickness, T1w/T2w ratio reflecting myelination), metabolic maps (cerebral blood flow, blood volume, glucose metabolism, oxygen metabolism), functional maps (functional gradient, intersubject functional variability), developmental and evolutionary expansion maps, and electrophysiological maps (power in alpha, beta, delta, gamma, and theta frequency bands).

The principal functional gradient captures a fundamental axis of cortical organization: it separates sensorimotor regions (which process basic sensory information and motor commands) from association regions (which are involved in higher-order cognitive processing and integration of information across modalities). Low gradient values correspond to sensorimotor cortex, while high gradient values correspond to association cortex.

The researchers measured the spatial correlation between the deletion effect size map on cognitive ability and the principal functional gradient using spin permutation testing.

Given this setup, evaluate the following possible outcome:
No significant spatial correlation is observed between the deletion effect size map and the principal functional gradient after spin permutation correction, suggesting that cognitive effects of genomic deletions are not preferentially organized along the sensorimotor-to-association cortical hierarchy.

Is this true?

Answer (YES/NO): NO